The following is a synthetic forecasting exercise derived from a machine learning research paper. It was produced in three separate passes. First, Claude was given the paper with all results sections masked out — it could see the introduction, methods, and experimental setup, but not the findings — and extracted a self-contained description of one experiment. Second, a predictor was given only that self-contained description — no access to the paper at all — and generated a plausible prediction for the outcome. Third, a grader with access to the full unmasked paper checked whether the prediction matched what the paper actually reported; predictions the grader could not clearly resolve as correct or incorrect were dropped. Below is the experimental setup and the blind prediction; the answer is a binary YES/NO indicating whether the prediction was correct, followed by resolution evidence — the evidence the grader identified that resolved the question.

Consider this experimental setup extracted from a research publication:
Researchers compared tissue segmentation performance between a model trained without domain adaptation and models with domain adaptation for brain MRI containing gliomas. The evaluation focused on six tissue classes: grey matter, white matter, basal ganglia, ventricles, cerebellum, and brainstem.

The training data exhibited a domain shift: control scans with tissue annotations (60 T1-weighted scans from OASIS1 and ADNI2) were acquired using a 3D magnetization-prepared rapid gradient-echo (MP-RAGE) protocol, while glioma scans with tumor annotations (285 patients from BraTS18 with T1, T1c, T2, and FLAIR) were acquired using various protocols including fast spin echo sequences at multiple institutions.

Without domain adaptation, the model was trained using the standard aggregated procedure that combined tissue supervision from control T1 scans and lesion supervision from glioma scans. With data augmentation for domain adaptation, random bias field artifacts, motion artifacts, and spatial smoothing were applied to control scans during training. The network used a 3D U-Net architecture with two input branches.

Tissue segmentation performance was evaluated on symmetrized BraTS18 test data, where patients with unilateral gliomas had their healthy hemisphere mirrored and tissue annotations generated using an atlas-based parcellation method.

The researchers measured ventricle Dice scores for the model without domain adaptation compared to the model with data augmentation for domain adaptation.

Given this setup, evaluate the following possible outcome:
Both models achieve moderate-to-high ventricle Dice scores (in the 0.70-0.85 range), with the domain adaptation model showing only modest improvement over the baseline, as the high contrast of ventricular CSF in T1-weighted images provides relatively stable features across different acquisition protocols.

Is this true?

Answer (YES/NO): NO